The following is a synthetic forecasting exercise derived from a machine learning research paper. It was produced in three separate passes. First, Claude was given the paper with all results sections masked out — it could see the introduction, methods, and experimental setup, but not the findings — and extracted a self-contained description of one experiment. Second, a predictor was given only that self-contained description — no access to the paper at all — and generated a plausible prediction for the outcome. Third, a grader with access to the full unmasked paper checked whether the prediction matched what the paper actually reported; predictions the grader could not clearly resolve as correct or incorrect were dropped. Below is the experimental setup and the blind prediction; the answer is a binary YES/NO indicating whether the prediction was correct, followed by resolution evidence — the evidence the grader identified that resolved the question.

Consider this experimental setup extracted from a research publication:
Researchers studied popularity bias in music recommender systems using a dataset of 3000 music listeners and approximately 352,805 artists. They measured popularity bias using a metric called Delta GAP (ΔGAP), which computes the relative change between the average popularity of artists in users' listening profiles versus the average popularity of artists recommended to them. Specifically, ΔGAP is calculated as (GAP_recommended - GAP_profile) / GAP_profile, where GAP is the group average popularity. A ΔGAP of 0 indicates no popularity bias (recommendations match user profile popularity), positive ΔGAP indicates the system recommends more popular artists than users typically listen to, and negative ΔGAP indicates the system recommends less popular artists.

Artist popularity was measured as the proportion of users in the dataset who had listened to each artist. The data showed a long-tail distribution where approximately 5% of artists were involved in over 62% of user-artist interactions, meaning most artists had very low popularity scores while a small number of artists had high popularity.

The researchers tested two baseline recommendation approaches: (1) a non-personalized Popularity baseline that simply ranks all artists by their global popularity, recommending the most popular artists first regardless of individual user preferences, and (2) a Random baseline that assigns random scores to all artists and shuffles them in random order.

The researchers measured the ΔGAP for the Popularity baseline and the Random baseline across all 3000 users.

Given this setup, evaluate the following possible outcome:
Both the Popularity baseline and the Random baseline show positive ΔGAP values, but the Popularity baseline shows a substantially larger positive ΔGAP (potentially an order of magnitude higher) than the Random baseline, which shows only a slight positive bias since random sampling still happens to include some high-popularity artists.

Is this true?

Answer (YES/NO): NO